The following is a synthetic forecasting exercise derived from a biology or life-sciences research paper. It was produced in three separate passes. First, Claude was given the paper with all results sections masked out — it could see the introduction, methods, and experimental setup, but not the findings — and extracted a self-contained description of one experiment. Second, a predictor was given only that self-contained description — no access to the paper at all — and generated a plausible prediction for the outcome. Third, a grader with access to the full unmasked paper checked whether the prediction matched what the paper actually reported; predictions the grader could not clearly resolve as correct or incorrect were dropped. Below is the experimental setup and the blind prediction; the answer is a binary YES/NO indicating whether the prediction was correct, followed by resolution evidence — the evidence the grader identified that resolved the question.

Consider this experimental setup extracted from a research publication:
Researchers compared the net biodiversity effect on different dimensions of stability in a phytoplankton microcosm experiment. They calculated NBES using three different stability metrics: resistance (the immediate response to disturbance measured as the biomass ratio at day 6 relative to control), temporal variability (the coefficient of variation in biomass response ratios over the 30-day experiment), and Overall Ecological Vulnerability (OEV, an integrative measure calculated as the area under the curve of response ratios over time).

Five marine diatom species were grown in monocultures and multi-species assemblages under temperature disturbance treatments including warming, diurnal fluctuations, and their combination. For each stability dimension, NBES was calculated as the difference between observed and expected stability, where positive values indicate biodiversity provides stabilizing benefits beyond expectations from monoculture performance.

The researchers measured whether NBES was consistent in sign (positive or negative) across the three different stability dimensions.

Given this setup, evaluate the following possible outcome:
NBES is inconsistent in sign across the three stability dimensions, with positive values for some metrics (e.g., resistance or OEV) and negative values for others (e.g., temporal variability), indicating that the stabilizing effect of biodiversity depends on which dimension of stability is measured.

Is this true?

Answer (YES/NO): NO